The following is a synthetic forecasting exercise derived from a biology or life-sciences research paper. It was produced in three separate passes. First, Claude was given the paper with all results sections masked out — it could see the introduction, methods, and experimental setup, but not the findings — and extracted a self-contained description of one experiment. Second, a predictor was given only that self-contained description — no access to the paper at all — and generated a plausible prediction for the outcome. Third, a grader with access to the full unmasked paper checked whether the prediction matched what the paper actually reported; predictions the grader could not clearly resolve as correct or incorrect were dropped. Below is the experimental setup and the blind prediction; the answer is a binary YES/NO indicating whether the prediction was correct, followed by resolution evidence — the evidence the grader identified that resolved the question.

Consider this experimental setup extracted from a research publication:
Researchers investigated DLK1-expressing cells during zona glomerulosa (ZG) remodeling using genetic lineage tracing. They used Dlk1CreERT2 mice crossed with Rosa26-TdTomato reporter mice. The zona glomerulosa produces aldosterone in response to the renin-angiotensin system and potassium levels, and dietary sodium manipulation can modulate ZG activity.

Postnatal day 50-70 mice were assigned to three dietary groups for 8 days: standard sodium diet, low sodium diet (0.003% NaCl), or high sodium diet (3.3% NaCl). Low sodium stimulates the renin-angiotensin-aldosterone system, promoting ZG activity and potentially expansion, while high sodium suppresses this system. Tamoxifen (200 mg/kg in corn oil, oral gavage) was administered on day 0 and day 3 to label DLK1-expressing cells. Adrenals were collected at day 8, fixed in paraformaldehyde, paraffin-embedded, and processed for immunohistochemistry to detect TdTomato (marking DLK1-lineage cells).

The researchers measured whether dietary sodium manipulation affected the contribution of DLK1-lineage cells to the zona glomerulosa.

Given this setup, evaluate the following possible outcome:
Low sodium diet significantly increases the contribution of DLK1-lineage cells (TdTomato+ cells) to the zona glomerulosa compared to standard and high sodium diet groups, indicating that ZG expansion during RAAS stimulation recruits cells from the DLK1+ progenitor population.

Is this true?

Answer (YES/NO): NO